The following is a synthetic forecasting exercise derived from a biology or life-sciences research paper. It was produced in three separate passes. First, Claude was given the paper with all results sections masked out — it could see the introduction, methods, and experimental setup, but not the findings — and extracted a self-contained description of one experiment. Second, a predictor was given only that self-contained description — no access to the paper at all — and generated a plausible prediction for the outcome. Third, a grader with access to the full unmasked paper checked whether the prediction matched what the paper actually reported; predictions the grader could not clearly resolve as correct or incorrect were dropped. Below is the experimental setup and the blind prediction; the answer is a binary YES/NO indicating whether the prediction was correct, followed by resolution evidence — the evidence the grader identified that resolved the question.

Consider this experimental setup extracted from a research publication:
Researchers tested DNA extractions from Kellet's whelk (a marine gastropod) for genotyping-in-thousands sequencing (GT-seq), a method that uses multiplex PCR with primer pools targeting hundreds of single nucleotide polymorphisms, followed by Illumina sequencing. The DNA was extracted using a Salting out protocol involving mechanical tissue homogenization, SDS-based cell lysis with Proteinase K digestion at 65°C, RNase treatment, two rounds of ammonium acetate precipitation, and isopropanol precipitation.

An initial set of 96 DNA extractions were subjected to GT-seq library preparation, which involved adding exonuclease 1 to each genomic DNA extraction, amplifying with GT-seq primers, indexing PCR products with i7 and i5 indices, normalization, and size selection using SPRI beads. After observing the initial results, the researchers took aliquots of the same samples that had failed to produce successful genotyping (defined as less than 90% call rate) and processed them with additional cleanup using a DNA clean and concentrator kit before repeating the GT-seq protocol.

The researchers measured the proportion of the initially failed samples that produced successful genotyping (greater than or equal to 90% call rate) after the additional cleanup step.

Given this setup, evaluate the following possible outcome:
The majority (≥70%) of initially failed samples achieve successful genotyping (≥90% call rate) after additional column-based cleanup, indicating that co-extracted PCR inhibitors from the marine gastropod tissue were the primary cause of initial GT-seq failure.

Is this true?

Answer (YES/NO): YES